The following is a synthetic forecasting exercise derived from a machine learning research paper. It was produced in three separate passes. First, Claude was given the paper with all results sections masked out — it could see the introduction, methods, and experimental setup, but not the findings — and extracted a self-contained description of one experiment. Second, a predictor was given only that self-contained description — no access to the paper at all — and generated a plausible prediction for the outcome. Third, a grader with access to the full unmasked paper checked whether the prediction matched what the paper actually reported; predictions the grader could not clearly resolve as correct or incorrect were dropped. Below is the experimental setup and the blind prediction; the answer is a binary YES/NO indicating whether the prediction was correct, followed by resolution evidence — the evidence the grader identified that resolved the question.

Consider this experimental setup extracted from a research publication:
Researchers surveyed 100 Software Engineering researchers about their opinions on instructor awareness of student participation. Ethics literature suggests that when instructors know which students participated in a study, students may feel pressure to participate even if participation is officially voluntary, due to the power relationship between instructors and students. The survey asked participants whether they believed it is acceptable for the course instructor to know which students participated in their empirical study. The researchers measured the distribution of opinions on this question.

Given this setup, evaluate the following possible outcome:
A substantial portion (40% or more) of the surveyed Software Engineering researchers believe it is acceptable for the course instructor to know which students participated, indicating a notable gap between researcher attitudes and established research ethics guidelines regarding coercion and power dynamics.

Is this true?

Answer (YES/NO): YES